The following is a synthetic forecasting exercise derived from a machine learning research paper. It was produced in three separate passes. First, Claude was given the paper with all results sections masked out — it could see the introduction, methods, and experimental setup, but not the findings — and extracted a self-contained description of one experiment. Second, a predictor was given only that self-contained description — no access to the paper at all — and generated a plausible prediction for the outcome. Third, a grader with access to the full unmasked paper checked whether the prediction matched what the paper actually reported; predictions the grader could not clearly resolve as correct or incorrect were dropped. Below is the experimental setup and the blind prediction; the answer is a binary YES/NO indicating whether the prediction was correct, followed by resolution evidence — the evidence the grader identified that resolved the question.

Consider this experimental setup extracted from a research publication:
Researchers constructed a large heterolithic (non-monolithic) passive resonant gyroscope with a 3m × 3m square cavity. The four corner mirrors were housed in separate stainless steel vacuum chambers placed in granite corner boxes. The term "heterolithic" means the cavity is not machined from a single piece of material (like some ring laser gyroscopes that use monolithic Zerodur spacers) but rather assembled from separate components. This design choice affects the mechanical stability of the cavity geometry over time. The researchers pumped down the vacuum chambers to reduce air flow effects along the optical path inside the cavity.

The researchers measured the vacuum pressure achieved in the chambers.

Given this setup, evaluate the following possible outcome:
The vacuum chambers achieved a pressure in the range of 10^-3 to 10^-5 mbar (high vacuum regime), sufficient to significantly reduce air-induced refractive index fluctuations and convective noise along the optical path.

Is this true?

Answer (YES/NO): NO